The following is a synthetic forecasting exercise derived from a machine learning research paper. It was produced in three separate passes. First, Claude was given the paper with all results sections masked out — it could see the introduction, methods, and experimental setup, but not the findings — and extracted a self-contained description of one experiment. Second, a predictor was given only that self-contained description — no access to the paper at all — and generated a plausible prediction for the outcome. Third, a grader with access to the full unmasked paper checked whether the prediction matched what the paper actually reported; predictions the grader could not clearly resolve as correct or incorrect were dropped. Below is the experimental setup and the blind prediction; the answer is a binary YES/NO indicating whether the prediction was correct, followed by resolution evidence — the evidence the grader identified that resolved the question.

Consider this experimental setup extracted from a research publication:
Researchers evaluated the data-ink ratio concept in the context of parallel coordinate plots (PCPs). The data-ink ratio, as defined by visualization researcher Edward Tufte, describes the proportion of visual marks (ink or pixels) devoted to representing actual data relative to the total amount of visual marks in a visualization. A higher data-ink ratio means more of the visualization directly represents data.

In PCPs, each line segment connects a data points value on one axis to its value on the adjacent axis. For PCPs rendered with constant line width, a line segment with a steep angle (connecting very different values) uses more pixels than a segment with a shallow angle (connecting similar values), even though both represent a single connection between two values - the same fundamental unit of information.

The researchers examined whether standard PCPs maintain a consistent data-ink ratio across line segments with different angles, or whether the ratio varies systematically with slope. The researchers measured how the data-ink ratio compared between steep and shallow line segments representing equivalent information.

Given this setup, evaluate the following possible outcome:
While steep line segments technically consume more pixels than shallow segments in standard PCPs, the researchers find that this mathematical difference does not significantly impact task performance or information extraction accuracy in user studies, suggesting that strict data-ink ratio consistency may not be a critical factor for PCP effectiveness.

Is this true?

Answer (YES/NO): NO